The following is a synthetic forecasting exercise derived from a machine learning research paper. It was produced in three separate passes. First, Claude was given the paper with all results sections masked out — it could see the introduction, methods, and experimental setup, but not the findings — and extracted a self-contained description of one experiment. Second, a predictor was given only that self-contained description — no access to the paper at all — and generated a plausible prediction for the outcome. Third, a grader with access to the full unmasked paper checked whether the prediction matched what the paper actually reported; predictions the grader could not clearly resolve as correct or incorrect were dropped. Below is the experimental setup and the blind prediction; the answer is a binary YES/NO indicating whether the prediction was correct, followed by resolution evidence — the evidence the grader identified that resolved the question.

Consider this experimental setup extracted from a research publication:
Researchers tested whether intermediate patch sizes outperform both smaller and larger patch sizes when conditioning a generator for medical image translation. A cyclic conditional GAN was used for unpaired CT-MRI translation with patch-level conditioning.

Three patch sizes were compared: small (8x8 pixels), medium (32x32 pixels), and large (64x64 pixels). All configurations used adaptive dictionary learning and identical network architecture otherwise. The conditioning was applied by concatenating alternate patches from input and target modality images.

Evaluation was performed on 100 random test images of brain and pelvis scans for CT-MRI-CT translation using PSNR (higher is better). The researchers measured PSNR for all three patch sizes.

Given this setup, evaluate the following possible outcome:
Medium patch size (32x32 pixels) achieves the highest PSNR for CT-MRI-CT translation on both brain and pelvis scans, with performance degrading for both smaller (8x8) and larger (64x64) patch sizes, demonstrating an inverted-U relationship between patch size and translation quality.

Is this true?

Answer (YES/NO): NO